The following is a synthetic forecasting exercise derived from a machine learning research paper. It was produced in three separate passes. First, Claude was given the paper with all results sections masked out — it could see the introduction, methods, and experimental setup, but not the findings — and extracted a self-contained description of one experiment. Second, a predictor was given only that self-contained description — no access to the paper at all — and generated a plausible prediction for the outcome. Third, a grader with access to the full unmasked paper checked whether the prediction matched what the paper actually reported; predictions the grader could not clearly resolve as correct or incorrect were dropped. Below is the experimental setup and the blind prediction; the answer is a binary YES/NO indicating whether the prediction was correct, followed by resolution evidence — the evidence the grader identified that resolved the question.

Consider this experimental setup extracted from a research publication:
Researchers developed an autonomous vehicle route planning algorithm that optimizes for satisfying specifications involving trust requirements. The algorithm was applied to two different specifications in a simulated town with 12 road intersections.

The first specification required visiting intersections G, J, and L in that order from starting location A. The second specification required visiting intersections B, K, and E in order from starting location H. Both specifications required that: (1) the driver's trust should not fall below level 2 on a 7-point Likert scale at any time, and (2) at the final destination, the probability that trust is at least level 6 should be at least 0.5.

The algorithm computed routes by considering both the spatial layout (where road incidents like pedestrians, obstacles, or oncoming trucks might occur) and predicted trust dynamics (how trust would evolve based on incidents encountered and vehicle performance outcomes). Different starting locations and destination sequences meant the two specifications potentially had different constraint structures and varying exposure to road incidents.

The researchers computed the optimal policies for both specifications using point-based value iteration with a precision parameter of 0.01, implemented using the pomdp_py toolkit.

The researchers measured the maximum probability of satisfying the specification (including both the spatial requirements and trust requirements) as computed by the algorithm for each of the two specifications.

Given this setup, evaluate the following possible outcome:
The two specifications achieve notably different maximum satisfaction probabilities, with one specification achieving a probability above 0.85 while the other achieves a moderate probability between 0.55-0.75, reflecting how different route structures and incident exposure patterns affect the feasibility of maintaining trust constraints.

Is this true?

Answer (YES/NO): NO